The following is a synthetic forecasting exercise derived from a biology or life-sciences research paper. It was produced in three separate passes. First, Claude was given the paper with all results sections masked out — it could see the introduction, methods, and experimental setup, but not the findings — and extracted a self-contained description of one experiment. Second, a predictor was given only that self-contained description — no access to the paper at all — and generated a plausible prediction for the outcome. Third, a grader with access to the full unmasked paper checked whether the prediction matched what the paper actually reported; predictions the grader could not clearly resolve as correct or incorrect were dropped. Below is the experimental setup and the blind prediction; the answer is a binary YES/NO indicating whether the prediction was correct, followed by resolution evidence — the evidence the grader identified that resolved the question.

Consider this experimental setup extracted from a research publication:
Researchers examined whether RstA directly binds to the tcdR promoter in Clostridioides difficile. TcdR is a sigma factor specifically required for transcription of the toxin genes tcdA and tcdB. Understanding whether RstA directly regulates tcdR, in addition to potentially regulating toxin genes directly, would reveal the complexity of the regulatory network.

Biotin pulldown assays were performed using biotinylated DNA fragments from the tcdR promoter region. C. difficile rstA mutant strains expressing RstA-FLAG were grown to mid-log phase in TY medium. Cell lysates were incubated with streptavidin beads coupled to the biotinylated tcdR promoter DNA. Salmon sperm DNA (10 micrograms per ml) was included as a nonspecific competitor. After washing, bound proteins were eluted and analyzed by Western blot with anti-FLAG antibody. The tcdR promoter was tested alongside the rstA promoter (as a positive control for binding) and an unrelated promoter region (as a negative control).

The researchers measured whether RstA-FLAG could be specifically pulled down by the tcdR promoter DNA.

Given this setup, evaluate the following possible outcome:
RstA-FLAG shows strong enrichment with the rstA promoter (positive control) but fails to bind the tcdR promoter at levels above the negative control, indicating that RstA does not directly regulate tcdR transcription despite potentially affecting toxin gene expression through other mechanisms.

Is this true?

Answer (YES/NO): NO